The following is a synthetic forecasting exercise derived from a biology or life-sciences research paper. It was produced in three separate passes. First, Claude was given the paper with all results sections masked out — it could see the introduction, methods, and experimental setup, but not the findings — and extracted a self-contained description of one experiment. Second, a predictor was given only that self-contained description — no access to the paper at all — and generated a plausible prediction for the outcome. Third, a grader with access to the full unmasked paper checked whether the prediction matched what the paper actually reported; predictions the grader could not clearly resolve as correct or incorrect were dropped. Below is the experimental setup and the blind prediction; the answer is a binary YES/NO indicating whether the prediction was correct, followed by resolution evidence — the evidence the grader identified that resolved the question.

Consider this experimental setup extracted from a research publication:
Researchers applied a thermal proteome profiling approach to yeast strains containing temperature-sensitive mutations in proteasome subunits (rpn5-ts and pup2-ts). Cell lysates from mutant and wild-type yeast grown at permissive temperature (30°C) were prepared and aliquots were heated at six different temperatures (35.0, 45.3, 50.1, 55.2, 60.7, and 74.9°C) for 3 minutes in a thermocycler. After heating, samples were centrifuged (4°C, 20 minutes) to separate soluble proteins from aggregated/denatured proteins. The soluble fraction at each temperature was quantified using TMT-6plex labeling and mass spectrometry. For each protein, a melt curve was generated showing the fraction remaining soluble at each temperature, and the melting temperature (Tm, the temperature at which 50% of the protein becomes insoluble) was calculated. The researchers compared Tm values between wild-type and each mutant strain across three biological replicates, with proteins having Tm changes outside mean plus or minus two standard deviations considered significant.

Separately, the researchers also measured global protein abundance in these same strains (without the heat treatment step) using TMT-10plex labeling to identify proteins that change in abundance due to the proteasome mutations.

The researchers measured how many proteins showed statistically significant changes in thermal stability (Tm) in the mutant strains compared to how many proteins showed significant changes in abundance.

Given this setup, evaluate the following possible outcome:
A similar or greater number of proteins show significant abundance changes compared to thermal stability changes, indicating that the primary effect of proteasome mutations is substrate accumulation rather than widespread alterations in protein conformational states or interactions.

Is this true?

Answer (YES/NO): YES